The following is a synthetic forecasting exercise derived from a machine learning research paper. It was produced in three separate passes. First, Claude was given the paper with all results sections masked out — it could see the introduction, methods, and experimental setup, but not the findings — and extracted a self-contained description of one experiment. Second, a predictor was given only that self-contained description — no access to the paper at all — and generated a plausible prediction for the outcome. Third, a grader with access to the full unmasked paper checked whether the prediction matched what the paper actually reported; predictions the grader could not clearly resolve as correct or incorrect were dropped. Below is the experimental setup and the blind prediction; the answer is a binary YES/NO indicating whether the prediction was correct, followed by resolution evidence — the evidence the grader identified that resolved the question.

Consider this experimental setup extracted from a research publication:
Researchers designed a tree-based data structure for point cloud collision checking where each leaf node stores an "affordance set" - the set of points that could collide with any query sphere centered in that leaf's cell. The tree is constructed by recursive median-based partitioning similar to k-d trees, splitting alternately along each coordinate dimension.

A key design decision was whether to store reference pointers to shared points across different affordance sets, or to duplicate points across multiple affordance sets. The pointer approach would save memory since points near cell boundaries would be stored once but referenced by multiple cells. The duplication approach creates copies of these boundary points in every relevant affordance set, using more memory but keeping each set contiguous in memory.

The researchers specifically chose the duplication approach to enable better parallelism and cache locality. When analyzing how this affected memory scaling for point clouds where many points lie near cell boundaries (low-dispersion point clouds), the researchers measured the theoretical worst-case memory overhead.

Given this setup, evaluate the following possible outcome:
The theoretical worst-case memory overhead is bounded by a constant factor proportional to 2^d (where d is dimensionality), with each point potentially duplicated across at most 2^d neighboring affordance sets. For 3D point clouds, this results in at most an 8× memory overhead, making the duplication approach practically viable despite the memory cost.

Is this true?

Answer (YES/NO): NO